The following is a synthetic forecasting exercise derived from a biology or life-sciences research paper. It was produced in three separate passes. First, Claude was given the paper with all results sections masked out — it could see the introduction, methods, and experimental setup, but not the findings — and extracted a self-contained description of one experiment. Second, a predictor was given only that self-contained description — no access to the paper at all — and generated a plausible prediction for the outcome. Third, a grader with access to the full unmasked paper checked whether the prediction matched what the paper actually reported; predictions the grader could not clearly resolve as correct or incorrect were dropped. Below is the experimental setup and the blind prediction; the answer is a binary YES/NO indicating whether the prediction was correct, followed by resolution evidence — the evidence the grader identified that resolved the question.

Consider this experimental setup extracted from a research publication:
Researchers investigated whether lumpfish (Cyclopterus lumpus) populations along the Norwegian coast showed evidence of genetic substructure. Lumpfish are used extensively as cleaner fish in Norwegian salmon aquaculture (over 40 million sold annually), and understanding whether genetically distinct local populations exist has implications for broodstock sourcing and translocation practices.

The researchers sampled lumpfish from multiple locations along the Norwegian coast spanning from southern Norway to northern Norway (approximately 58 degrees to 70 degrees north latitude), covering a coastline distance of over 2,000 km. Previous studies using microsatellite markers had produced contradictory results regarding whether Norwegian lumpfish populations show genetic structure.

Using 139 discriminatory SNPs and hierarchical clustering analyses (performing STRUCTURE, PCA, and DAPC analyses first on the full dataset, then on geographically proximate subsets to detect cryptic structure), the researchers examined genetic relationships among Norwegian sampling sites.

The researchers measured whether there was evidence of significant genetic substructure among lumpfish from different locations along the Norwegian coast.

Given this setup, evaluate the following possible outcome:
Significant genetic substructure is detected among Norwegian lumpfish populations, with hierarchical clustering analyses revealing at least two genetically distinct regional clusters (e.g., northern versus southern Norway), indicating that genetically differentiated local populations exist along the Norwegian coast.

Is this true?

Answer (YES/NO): YES